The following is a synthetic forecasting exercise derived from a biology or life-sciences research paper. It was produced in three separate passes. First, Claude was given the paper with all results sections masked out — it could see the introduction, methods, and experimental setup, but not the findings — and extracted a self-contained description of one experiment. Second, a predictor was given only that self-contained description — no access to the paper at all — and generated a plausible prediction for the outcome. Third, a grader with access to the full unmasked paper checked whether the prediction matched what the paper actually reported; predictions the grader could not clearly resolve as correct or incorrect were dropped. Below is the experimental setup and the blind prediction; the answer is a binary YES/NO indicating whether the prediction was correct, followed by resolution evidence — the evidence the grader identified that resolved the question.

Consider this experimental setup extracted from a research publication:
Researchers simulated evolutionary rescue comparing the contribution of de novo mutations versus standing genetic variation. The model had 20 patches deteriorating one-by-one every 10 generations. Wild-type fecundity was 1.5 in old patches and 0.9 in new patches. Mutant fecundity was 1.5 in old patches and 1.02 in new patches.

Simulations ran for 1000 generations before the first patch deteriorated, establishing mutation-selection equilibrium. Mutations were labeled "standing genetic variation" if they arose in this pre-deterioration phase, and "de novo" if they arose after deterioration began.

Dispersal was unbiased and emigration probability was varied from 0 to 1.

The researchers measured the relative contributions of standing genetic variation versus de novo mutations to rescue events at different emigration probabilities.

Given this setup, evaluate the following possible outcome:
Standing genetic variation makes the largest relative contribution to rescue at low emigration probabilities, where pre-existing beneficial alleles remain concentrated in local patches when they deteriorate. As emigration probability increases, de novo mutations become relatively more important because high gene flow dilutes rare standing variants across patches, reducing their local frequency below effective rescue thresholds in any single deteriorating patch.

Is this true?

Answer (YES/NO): NO